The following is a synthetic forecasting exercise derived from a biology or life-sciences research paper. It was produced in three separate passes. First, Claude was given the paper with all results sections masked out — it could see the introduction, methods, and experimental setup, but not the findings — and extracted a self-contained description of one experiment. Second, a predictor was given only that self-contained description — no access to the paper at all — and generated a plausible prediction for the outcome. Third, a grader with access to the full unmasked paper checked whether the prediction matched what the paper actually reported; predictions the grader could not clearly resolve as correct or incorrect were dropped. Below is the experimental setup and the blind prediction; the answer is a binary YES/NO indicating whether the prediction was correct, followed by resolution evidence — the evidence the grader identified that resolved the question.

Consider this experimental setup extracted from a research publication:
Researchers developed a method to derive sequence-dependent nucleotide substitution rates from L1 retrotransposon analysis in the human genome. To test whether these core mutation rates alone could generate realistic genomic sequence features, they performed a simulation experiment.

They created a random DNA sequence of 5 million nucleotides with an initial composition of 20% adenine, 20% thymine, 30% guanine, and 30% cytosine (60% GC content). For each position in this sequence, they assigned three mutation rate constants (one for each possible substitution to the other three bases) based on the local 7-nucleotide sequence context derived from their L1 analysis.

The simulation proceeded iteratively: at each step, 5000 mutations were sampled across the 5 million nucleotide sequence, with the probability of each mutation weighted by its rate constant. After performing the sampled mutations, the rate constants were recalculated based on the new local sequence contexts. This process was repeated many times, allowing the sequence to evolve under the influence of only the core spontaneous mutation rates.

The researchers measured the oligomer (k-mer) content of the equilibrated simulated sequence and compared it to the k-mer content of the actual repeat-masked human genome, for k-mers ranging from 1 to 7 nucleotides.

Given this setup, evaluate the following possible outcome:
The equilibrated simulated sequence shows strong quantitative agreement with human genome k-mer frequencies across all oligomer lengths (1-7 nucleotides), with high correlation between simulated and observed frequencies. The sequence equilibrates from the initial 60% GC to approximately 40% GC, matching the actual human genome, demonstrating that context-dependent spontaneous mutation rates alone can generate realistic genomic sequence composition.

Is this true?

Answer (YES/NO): YES